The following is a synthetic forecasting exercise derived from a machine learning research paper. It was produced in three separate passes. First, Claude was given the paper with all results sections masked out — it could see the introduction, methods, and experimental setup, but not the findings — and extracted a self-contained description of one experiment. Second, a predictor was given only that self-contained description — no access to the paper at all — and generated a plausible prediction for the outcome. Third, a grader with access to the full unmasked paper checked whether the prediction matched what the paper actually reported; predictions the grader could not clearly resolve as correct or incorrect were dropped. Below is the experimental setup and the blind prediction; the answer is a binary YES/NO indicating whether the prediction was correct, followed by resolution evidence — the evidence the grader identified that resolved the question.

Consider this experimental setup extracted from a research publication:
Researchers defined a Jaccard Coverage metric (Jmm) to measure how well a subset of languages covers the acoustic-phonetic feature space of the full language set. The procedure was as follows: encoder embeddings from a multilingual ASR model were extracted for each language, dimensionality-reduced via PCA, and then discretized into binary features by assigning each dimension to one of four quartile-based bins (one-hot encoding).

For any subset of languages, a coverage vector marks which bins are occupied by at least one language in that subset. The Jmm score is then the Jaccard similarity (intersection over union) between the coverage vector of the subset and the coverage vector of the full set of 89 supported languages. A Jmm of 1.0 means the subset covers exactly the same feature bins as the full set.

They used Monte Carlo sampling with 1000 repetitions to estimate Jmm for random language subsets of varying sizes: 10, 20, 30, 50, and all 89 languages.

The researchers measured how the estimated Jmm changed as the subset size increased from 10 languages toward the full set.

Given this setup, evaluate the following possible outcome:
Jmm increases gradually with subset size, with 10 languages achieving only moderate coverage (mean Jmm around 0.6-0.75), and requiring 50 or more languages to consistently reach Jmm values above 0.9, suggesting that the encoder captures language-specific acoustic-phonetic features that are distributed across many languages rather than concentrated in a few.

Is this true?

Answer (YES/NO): NO